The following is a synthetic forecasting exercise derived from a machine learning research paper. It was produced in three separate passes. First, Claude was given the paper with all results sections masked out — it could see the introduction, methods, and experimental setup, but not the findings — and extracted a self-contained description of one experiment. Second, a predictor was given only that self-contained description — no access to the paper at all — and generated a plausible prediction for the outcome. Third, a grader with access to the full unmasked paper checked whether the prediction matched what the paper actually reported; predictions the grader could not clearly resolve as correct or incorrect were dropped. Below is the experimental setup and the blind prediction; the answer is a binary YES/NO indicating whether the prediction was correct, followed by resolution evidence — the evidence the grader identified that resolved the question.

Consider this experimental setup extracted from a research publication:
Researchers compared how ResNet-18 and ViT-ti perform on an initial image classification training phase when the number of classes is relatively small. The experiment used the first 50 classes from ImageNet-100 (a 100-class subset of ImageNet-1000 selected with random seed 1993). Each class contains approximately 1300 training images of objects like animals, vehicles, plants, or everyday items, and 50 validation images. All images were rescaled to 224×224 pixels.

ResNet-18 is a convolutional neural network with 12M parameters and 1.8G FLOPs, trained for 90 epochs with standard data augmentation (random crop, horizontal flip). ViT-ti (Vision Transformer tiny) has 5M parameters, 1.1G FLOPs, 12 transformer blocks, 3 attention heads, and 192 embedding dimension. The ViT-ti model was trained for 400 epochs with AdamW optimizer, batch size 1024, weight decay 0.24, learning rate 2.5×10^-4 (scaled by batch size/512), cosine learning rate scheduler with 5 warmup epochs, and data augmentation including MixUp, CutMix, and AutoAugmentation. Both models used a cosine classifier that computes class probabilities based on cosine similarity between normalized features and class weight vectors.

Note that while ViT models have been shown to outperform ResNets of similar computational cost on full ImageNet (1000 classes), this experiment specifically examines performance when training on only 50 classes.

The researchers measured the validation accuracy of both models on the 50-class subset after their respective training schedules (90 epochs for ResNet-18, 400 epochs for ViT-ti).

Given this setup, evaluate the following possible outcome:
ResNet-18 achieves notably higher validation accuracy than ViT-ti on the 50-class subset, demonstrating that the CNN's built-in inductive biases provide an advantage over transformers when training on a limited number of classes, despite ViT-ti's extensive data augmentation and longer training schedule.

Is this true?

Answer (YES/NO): YES